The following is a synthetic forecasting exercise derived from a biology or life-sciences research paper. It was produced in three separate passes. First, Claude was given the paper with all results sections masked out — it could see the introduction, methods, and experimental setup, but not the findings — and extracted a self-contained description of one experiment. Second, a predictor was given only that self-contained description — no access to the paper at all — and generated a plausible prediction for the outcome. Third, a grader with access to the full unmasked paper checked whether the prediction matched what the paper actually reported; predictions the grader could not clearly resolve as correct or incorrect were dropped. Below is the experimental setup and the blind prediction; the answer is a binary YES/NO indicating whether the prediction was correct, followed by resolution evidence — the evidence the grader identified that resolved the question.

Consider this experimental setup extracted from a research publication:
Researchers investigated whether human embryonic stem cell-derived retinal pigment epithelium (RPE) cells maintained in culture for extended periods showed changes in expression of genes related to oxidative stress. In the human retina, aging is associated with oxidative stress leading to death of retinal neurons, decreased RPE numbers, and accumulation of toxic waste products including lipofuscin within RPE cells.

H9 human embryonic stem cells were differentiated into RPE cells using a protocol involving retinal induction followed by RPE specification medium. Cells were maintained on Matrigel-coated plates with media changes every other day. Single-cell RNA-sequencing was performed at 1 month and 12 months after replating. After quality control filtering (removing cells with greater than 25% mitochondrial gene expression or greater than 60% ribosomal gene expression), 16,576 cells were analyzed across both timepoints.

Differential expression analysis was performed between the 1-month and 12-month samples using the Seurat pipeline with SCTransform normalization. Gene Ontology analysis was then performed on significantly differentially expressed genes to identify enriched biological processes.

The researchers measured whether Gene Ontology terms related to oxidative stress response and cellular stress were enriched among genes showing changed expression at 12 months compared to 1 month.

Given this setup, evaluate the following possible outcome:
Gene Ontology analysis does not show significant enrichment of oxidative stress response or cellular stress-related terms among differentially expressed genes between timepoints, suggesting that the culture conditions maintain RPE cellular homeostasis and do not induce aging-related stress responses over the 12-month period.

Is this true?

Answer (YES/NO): NO